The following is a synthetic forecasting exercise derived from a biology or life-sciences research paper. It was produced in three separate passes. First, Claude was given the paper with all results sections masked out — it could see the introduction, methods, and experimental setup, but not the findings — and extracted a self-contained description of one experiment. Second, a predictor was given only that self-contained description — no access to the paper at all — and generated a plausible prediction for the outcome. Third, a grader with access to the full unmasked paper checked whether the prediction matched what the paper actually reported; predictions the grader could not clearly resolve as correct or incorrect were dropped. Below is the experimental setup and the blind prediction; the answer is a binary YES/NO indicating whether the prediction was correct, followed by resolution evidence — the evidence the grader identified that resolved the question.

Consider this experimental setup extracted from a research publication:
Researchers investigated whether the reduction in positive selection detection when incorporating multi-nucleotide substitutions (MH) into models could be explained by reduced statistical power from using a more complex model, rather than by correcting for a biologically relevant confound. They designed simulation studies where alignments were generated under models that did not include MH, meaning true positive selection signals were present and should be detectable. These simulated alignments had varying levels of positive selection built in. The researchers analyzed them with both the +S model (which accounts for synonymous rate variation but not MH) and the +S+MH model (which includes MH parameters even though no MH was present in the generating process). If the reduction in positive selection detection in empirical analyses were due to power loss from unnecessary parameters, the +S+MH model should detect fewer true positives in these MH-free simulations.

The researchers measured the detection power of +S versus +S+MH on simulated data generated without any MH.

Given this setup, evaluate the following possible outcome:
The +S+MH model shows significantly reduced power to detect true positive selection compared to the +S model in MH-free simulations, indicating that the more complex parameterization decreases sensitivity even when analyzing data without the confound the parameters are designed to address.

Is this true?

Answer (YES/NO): NO